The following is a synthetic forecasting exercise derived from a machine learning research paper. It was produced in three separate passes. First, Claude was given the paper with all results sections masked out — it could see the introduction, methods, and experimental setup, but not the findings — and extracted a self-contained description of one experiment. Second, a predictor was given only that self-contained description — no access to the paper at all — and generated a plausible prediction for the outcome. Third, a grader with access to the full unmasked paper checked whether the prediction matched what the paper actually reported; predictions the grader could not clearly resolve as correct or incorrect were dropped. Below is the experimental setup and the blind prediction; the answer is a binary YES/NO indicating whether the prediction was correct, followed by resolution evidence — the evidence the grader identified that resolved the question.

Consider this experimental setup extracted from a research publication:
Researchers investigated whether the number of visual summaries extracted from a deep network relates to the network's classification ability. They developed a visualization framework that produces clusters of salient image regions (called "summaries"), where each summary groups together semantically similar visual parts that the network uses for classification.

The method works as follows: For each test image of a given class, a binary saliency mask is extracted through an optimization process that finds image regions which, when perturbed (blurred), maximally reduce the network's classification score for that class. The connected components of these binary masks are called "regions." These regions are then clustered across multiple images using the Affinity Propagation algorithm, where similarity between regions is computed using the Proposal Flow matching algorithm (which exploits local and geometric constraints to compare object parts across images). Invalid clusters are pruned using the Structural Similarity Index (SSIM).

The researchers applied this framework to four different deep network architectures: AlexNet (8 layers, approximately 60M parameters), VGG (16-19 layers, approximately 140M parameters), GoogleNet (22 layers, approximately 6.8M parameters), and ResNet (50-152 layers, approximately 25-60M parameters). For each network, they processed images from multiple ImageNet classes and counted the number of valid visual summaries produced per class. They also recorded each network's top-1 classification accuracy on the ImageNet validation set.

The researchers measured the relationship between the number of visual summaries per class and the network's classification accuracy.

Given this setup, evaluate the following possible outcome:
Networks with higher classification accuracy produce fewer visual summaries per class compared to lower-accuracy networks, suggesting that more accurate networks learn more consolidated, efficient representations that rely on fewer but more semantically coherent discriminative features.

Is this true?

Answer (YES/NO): NO